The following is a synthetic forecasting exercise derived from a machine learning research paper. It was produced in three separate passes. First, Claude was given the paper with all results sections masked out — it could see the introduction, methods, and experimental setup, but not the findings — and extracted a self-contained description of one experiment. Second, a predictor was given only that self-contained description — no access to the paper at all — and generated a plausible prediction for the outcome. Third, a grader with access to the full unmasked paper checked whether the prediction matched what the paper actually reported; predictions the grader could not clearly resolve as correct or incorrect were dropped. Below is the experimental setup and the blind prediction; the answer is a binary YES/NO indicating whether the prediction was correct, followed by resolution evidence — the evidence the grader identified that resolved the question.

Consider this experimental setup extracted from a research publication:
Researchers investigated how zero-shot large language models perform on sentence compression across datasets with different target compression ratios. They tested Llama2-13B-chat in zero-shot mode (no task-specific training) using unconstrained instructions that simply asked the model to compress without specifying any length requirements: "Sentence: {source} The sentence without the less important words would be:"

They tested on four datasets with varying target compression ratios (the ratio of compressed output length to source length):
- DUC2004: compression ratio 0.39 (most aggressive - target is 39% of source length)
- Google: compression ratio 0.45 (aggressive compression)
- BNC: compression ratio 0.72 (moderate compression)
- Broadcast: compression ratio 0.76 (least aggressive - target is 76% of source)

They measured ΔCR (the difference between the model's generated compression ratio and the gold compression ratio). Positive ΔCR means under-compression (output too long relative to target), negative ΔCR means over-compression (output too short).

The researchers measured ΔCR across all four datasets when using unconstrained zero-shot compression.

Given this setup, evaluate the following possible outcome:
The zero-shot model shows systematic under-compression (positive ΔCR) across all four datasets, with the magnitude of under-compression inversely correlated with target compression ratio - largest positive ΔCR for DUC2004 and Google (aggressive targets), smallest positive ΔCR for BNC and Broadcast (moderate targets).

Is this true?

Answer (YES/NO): YES